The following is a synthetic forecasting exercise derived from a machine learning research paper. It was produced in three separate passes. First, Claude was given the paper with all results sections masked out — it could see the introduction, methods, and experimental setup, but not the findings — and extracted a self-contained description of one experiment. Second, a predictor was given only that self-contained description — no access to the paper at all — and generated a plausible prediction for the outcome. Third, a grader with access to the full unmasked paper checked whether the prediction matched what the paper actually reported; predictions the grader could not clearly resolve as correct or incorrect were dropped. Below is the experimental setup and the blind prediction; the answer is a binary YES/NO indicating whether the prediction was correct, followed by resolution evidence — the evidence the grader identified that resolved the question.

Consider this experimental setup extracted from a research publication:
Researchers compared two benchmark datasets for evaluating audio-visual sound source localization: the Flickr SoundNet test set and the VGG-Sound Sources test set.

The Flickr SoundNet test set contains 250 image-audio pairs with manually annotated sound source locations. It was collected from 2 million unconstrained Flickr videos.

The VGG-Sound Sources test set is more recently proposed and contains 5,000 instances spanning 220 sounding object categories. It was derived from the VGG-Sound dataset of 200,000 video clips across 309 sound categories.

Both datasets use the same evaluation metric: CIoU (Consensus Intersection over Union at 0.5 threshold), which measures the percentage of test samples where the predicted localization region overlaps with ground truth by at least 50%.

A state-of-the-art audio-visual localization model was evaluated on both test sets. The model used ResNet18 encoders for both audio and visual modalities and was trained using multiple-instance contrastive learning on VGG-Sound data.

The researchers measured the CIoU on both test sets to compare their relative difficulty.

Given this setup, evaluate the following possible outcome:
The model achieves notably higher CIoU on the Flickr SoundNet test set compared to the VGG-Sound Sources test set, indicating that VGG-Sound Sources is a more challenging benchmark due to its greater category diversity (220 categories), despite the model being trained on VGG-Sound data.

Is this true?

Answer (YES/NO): YES